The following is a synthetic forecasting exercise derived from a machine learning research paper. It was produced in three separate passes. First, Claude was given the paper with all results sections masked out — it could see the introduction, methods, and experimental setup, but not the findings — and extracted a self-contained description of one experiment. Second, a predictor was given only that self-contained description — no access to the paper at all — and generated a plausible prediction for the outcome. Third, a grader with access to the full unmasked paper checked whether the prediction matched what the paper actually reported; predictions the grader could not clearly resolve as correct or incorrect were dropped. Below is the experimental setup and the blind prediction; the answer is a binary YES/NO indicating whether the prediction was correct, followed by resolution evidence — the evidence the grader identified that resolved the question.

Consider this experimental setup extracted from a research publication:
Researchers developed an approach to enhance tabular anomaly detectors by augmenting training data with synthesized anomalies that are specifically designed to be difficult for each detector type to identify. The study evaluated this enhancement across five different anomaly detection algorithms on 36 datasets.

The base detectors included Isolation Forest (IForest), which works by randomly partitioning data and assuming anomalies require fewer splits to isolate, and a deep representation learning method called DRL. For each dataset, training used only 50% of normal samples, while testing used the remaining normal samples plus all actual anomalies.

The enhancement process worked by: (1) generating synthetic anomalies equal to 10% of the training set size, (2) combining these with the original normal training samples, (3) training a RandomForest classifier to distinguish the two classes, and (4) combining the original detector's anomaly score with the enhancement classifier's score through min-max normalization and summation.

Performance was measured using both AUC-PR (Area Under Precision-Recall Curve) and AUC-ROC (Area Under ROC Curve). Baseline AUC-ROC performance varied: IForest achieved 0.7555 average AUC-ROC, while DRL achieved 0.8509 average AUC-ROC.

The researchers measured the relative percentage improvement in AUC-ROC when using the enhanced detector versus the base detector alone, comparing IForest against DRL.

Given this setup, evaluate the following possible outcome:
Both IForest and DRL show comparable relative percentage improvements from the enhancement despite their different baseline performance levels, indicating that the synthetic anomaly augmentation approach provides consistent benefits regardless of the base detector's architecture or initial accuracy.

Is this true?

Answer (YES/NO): NO